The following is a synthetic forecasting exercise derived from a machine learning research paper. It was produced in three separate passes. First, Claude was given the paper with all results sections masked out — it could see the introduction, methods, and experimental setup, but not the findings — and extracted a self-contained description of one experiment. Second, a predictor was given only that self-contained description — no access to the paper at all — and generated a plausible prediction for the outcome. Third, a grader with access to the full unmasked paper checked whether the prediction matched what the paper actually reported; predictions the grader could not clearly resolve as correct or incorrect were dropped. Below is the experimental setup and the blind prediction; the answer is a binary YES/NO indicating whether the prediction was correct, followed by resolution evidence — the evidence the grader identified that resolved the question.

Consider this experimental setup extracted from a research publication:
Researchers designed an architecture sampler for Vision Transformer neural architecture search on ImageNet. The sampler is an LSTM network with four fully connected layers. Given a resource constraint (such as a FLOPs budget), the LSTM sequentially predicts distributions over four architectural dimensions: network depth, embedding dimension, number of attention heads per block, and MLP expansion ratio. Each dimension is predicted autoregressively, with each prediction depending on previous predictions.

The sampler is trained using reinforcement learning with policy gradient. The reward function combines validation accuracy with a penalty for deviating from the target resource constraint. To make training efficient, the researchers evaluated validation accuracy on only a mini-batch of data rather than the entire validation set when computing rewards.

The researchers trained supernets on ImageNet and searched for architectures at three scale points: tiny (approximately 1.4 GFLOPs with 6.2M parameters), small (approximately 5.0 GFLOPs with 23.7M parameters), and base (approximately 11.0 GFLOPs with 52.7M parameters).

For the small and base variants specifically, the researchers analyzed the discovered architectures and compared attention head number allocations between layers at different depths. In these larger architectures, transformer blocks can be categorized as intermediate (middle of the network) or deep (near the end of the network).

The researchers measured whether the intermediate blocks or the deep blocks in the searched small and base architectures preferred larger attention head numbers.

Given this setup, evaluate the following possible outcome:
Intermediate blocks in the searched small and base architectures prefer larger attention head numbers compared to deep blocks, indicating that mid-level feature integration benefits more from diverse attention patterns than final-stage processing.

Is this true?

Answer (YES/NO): YES